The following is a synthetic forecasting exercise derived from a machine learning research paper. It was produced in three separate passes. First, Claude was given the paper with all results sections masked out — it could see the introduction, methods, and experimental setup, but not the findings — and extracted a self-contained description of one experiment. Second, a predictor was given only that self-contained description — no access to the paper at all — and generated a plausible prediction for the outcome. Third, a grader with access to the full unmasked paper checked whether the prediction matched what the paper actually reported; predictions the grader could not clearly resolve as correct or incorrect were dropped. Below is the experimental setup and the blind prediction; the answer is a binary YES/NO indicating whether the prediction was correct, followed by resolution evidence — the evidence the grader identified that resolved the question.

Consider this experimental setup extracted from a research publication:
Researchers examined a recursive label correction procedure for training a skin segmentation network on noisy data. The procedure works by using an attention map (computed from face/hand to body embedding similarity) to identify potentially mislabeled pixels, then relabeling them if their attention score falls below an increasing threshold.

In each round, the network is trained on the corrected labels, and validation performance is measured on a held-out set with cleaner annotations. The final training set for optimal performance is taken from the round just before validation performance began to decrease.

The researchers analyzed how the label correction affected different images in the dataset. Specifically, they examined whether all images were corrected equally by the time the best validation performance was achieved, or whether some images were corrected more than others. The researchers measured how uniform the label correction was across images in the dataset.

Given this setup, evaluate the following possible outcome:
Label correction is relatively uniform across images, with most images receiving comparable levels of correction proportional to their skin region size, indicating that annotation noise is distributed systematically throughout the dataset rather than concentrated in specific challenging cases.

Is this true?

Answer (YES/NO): NO